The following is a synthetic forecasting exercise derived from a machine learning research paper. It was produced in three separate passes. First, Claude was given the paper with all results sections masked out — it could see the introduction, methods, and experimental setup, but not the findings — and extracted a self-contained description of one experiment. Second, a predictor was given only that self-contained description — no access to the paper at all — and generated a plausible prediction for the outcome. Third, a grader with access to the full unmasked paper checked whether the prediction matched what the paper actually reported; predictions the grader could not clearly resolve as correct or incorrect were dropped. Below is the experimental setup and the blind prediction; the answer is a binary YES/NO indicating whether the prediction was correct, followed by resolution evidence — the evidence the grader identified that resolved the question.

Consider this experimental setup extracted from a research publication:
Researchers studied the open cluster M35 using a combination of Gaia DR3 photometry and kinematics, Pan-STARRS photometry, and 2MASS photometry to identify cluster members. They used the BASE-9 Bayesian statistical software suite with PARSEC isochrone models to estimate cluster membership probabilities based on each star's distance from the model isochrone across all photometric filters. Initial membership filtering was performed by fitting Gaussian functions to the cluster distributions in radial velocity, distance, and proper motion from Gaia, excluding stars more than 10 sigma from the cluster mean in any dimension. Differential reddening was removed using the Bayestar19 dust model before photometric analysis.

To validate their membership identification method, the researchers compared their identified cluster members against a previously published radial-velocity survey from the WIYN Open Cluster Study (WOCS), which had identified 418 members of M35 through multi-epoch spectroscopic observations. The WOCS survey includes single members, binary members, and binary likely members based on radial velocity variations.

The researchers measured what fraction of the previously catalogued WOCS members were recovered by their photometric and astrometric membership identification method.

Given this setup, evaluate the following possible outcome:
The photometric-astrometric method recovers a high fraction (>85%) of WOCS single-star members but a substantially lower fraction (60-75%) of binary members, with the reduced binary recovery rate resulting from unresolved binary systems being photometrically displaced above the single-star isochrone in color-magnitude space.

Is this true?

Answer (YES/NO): NO